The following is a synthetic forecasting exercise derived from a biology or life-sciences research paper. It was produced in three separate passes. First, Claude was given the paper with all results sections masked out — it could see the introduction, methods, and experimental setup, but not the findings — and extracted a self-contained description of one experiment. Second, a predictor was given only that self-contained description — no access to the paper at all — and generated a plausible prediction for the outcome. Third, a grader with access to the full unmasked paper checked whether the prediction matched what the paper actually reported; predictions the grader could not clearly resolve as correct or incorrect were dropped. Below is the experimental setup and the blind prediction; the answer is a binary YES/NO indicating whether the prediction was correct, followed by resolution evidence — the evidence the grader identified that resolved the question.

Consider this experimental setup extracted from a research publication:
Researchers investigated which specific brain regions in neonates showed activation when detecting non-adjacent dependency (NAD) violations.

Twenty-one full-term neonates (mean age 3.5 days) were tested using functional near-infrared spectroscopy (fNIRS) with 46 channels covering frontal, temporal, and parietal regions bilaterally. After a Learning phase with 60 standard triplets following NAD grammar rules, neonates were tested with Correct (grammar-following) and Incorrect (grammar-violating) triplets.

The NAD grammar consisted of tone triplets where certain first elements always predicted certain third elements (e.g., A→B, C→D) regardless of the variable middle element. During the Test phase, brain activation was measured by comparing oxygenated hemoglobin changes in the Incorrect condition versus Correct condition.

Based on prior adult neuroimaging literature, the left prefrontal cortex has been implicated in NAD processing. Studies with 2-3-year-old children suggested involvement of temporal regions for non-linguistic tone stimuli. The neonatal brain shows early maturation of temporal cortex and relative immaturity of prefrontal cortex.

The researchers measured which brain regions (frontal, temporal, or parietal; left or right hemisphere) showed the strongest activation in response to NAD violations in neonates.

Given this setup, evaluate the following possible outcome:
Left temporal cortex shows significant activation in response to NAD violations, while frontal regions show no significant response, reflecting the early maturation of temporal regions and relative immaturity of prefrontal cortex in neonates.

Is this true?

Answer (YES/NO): NO